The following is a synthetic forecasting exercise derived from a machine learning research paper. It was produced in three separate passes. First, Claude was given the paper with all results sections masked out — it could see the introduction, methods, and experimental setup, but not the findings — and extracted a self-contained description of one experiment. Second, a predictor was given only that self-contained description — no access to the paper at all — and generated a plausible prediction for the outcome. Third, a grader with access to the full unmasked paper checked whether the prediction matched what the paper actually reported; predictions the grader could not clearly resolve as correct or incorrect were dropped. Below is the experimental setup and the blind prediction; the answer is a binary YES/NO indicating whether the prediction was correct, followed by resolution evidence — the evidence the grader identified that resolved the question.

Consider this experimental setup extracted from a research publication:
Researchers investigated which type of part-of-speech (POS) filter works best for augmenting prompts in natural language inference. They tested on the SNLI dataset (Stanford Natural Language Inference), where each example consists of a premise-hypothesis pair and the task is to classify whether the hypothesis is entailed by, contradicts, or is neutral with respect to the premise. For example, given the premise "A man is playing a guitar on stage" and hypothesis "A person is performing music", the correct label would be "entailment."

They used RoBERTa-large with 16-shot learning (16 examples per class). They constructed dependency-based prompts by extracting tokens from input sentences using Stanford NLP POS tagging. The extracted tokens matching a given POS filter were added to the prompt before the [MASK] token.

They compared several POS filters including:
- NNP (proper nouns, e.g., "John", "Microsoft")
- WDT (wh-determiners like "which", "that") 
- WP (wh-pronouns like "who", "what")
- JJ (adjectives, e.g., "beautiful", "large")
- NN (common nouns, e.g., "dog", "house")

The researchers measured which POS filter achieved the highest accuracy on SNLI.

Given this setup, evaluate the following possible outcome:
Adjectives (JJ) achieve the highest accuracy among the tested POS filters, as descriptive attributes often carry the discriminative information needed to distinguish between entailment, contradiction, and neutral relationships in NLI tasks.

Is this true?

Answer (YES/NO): NO